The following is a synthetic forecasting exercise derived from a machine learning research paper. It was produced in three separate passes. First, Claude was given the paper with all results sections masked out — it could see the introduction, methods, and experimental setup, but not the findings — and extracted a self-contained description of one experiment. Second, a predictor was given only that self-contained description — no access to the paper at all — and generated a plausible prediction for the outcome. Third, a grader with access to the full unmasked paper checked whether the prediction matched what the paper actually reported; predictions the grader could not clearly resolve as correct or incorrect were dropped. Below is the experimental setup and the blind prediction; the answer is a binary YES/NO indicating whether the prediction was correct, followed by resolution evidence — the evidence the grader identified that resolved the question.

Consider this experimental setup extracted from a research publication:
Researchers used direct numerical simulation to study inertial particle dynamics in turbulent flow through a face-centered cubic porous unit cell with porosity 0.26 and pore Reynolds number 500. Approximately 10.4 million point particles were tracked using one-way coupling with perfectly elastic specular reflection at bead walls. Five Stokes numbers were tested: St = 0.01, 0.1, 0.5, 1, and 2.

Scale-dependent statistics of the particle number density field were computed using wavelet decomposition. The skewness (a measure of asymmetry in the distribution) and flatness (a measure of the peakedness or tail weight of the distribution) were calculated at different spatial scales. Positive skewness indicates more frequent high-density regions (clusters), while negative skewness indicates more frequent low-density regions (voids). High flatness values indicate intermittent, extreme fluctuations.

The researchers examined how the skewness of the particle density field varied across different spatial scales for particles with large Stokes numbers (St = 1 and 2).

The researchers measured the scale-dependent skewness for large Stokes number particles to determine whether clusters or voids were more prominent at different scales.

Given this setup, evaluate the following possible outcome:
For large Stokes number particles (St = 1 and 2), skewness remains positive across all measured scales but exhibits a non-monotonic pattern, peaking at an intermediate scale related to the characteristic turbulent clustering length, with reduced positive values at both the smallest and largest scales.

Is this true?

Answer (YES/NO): NO